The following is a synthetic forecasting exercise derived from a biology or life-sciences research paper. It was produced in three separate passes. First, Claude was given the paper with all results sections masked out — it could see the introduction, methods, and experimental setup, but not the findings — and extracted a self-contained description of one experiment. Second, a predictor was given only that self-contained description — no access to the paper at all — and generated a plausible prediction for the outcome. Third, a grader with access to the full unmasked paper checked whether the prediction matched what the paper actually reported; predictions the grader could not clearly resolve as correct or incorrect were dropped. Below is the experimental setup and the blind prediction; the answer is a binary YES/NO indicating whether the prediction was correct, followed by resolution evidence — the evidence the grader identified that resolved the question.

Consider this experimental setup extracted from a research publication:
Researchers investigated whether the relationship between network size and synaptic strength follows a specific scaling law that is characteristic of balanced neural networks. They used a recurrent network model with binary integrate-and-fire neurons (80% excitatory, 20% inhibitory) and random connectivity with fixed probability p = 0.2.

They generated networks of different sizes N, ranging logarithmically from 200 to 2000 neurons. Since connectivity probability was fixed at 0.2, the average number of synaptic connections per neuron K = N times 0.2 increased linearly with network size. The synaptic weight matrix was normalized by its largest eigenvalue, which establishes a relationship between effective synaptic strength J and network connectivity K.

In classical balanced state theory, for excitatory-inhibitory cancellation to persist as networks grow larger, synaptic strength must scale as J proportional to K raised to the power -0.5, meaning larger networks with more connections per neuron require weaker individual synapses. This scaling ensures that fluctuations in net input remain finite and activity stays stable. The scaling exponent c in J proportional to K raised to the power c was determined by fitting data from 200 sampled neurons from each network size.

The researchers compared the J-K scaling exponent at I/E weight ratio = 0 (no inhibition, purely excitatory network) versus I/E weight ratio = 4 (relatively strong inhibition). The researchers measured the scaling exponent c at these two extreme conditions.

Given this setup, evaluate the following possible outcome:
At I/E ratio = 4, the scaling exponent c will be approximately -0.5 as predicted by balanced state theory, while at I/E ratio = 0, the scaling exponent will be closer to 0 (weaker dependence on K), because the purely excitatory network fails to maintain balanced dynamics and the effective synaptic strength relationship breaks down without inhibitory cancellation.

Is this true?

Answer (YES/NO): NO